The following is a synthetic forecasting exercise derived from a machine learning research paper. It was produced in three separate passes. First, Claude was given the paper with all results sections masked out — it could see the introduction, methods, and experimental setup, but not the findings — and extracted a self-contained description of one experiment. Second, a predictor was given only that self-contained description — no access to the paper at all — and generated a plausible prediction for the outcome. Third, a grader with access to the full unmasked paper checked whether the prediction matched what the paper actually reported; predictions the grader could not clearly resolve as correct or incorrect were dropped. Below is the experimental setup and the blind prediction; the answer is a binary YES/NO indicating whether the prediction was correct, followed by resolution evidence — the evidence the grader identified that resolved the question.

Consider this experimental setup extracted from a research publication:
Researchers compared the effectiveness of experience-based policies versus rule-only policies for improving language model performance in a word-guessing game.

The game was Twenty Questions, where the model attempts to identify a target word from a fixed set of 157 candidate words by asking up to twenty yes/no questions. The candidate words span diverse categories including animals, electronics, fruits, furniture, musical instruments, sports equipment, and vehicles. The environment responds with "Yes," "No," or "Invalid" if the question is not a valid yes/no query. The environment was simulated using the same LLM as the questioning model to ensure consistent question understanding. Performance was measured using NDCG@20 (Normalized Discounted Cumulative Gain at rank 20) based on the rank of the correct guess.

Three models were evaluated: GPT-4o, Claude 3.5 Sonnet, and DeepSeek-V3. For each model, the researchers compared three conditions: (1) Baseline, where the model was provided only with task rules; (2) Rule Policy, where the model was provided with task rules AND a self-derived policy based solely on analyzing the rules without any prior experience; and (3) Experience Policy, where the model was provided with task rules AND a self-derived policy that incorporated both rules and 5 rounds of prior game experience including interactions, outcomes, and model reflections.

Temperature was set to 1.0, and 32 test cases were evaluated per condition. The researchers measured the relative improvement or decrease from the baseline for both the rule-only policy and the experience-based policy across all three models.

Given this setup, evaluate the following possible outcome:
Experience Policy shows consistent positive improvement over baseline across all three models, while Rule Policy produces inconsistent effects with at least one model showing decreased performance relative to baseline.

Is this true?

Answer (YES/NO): NO